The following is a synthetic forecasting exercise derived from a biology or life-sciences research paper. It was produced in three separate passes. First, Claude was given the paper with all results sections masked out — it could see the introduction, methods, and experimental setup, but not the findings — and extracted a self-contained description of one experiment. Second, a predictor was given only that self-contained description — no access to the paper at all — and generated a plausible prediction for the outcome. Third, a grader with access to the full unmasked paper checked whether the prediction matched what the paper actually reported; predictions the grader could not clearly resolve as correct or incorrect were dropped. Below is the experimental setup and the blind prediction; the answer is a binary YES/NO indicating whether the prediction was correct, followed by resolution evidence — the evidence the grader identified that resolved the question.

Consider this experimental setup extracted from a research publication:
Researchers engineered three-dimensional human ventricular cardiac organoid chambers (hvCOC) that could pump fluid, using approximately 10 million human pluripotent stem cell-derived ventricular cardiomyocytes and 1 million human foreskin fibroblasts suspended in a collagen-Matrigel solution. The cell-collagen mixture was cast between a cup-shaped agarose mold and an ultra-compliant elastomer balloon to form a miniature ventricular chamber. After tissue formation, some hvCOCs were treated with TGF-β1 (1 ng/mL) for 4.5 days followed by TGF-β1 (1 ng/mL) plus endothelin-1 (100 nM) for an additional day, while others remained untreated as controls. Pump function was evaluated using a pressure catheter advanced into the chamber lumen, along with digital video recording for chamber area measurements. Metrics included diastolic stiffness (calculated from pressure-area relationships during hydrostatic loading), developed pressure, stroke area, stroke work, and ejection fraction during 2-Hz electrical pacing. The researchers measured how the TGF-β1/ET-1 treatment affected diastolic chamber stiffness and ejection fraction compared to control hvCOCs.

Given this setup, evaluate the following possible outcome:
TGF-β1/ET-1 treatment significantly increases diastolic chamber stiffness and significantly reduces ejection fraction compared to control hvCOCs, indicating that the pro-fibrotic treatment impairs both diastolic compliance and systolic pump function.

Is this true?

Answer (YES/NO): NO